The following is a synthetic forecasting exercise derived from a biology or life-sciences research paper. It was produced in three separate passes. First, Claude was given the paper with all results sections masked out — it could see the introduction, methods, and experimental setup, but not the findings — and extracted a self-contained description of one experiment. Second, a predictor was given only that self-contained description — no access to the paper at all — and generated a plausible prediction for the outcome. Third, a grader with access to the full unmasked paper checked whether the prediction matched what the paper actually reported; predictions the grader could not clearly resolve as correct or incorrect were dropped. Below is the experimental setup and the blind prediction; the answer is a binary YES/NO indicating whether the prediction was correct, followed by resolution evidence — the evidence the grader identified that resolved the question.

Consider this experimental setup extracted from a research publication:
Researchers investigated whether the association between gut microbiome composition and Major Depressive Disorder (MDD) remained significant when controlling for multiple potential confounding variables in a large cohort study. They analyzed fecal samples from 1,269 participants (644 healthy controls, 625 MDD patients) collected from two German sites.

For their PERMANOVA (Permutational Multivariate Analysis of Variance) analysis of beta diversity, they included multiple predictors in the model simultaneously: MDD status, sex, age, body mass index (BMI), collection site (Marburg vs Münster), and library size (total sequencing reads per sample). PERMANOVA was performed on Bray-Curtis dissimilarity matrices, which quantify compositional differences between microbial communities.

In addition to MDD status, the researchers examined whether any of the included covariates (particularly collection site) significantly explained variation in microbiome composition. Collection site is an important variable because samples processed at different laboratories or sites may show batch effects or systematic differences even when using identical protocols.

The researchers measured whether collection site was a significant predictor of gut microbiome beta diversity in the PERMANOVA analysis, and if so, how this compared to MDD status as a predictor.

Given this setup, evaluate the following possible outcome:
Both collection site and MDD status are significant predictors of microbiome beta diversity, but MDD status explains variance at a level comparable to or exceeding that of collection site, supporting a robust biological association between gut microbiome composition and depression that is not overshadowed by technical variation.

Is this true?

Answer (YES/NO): NO